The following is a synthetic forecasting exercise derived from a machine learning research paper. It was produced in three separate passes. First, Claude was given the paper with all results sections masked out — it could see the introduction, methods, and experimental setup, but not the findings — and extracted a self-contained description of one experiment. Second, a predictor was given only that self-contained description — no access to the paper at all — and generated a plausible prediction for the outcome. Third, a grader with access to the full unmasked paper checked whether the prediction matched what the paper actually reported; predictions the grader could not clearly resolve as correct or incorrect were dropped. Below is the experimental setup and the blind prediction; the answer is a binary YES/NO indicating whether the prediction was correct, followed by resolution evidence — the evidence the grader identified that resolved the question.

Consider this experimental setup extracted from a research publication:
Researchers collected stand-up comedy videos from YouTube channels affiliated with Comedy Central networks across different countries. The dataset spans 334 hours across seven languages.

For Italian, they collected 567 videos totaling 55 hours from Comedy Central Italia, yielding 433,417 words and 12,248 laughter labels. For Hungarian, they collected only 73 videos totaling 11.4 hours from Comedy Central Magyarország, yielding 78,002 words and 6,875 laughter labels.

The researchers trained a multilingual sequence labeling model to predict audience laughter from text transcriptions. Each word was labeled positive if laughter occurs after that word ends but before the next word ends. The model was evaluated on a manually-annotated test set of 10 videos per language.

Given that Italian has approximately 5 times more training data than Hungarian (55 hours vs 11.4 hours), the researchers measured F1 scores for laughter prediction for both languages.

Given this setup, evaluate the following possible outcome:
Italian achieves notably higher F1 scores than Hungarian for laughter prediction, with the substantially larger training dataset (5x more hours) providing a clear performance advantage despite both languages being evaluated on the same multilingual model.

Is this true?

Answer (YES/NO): NO